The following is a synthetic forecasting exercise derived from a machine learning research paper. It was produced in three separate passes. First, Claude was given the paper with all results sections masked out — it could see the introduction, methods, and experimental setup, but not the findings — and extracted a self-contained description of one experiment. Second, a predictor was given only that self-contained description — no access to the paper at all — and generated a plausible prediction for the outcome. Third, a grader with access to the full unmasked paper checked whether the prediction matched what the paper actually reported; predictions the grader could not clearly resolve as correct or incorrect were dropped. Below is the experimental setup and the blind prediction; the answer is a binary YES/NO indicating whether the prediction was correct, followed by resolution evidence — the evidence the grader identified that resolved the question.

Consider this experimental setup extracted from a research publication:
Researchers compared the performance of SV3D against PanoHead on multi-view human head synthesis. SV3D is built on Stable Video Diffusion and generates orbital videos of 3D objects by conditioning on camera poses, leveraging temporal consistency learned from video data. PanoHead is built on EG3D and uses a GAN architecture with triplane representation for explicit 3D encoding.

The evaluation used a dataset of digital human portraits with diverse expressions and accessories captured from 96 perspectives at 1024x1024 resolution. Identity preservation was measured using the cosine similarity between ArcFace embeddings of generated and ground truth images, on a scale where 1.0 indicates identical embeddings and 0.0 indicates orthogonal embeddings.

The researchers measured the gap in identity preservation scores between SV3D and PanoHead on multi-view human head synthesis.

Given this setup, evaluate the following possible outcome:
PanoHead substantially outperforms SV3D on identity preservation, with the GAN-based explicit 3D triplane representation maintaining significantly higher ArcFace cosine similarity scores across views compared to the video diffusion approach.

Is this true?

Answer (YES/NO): NO